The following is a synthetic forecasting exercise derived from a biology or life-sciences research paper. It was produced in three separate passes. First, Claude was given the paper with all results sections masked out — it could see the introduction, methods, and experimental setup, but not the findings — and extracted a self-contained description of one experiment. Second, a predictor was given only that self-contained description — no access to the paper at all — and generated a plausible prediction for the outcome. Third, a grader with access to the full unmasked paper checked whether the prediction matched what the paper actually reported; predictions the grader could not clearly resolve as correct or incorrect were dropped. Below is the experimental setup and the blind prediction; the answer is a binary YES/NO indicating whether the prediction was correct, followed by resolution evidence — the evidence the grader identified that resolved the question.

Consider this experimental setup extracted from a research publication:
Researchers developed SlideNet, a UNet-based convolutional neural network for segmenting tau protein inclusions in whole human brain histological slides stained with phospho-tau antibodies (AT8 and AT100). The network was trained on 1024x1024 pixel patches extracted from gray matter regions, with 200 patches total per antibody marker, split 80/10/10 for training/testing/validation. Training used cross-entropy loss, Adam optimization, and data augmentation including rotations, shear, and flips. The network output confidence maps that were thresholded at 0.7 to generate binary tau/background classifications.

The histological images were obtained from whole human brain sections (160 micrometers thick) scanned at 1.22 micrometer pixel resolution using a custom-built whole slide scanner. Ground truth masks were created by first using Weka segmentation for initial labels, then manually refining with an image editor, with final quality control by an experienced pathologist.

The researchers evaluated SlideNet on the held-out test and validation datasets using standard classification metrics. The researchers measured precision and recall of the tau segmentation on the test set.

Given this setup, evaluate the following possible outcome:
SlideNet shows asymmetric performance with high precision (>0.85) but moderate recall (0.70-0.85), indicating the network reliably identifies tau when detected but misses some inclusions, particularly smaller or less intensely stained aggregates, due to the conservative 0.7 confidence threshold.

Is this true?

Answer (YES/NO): NO